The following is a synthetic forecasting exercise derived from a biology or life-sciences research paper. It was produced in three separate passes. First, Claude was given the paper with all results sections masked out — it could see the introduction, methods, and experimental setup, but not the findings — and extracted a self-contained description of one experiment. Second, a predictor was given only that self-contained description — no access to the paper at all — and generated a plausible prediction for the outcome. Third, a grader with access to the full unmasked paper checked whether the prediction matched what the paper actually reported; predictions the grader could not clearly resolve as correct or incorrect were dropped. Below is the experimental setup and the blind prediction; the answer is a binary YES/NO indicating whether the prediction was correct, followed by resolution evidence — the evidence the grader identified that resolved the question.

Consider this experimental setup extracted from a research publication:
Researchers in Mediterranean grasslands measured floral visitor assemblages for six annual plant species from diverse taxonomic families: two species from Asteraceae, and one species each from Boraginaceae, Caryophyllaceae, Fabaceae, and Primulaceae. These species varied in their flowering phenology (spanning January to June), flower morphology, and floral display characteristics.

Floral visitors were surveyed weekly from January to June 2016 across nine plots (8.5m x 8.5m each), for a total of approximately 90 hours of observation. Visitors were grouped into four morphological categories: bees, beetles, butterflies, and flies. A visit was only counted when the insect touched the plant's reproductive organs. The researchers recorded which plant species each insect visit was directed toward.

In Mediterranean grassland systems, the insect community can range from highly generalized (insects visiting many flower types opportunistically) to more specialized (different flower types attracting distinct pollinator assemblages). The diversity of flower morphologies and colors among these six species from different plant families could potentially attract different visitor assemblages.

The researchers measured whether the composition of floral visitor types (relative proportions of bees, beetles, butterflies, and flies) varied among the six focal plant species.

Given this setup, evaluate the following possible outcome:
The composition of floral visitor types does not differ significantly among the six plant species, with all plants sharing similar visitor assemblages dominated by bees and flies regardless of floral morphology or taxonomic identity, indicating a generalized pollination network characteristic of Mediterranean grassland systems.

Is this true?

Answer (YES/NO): NO